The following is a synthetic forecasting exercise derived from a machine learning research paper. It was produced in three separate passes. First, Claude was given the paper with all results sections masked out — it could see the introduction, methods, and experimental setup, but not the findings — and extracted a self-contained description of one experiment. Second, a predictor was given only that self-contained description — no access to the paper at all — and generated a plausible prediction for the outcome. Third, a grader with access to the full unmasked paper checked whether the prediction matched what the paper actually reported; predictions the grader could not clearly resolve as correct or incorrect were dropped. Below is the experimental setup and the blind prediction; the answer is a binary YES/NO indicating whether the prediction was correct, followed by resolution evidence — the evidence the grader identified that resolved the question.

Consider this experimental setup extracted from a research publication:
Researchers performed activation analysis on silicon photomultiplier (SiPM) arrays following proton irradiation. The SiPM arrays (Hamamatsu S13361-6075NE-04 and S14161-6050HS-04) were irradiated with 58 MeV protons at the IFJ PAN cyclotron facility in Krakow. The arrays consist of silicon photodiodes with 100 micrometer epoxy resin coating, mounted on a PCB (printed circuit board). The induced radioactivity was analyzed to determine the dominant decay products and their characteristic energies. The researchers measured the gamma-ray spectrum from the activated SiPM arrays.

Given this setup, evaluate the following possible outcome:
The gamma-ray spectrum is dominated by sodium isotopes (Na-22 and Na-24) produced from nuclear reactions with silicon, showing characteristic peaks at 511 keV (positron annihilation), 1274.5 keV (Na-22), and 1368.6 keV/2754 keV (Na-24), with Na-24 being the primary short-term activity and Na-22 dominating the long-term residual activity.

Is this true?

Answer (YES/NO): NO